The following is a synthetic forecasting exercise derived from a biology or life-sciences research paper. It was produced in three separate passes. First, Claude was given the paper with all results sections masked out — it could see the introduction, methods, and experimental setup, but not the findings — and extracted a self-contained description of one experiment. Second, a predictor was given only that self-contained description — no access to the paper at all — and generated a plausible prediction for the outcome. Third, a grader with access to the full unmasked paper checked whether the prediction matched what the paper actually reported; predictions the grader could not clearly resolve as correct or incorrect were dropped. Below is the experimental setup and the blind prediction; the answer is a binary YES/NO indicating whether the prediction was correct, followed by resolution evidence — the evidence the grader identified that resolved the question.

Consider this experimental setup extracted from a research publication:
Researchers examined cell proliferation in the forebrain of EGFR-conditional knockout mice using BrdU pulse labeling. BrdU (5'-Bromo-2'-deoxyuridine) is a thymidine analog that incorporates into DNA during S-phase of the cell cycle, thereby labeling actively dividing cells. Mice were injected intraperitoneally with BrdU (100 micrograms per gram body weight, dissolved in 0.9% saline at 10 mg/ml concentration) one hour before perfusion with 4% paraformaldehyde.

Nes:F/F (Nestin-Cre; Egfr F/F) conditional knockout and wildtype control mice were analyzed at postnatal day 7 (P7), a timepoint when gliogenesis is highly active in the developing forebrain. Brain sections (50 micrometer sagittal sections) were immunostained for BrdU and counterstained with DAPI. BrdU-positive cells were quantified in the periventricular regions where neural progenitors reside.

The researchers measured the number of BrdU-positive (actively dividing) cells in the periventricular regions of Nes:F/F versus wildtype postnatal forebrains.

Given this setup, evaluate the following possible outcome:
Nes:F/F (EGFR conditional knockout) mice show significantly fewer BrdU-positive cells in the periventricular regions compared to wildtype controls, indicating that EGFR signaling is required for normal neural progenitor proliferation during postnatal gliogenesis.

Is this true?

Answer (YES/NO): YES